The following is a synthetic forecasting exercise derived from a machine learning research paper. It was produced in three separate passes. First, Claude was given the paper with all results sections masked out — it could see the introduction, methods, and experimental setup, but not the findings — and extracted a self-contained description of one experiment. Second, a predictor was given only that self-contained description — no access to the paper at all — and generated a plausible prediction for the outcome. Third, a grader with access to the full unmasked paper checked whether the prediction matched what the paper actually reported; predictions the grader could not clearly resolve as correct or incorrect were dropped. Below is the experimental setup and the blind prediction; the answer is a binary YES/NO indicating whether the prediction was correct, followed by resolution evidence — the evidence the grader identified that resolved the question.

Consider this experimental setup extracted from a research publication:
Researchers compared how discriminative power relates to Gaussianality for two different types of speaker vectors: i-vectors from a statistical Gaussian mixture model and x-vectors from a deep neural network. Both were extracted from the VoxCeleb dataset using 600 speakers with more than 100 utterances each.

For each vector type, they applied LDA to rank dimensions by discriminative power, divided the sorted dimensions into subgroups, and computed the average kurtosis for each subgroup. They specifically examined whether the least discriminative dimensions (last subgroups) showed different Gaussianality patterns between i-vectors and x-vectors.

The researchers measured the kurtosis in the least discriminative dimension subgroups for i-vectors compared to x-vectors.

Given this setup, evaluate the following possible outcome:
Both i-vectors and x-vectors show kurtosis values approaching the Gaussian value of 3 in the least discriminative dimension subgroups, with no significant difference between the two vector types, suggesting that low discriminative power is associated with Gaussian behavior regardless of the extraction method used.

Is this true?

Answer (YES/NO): NO